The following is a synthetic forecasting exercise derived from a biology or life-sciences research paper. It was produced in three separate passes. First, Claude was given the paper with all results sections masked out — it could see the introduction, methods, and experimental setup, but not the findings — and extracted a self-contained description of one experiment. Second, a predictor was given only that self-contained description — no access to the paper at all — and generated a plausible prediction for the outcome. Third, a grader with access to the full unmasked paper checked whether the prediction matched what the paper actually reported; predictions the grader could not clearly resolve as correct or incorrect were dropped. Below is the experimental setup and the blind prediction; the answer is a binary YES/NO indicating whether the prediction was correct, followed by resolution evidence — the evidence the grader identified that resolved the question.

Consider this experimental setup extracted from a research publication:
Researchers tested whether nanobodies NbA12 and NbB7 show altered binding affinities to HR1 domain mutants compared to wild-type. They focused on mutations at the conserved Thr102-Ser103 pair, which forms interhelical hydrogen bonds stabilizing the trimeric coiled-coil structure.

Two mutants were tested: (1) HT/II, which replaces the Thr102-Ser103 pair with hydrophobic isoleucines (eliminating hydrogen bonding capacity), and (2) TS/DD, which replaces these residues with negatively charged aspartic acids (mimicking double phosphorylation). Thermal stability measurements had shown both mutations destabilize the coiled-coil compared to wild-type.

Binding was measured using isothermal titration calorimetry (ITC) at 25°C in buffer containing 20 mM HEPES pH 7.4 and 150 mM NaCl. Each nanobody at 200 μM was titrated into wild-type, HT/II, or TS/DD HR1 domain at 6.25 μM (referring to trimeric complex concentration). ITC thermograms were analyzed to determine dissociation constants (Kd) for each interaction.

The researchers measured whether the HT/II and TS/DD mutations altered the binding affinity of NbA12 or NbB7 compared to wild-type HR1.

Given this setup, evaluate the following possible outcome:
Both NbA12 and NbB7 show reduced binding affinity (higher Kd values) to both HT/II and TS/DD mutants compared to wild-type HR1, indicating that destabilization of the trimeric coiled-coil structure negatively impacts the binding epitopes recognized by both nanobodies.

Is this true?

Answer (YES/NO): NO